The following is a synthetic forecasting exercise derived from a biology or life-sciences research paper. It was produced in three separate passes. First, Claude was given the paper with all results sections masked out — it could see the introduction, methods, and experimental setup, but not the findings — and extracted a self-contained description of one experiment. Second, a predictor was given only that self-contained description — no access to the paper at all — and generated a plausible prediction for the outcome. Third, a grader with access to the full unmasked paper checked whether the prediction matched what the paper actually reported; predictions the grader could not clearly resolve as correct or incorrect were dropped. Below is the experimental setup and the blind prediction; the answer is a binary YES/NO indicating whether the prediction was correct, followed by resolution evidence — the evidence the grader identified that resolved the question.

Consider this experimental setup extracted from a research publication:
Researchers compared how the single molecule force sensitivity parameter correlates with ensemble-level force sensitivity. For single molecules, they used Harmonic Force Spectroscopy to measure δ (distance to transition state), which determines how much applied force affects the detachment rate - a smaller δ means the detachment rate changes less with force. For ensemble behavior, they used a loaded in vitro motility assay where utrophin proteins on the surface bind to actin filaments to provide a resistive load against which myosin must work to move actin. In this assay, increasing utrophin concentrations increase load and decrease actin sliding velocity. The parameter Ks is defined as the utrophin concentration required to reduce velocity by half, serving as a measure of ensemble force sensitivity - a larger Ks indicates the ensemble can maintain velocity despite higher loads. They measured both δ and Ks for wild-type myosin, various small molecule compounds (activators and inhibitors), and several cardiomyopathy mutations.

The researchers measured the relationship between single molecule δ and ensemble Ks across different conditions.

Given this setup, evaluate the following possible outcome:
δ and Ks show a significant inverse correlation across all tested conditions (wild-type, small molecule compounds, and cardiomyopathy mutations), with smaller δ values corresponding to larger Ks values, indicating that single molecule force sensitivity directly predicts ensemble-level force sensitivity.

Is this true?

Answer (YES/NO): YES